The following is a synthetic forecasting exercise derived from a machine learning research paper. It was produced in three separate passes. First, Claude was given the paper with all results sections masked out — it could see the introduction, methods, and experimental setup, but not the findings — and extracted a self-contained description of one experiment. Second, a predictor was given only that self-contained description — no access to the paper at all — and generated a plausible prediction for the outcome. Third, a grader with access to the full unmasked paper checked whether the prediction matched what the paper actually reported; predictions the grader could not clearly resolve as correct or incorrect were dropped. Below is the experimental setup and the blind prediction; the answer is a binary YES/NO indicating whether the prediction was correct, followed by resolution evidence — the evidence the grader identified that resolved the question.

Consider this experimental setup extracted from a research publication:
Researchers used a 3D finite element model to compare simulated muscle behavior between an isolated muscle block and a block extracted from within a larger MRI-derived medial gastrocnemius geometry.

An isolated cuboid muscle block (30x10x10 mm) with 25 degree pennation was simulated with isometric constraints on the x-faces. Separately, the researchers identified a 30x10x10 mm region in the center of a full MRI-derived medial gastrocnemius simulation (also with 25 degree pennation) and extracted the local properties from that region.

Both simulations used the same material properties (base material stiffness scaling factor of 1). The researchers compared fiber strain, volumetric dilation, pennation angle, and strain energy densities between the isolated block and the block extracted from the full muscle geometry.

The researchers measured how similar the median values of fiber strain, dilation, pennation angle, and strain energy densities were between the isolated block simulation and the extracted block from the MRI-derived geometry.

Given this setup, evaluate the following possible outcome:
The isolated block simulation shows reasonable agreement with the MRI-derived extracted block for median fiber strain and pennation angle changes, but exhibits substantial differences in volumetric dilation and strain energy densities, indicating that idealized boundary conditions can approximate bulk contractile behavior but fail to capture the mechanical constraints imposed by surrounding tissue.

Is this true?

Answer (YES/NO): NO